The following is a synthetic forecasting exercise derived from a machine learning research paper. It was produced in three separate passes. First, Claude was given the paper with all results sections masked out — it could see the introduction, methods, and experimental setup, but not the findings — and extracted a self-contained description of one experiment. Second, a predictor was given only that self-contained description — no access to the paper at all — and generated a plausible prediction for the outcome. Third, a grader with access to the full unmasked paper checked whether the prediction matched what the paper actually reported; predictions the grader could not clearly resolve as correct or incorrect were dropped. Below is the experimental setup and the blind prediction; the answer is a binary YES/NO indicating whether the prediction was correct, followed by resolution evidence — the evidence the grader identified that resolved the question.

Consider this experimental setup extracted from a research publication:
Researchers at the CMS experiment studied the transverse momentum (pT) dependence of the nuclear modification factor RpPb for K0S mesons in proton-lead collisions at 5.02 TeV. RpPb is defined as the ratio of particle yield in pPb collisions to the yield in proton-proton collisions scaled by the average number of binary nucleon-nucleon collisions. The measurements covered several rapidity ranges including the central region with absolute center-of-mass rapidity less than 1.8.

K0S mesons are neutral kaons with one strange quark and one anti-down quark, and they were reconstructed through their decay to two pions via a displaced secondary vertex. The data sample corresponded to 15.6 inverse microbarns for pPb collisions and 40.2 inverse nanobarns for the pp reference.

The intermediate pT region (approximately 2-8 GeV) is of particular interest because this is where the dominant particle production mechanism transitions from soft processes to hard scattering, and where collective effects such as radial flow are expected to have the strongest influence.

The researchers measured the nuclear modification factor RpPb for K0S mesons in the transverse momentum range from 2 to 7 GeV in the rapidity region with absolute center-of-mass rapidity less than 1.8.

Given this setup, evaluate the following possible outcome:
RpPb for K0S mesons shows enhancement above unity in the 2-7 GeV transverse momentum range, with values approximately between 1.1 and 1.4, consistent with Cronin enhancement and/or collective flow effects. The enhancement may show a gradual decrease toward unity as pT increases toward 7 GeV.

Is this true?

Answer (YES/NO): NO